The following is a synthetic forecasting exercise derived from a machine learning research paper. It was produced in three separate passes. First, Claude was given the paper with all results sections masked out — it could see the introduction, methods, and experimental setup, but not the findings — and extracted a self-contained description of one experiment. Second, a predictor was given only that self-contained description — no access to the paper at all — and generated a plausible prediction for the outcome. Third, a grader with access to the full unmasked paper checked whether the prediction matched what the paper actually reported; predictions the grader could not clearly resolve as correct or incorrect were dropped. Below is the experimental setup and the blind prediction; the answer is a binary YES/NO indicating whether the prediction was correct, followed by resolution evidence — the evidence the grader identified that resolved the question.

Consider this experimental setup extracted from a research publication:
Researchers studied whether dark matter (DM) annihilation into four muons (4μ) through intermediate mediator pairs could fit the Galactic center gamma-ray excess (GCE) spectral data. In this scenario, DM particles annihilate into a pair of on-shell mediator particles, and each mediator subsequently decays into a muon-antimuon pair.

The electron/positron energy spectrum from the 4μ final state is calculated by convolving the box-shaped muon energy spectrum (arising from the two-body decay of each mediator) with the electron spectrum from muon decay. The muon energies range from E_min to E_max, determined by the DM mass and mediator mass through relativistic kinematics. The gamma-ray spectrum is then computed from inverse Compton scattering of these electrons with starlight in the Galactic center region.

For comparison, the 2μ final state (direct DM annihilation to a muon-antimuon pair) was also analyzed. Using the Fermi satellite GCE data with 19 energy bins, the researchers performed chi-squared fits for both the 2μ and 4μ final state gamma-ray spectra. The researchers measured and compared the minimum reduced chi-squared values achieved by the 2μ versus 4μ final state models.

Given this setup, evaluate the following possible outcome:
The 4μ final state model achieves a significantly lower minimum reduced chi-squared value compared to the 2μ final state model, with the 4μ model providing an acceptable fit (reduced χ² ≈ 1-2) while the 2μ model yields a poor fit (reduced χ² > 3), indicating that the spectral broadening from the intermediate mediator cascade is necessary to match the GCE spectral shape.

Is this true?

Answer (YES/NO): NO